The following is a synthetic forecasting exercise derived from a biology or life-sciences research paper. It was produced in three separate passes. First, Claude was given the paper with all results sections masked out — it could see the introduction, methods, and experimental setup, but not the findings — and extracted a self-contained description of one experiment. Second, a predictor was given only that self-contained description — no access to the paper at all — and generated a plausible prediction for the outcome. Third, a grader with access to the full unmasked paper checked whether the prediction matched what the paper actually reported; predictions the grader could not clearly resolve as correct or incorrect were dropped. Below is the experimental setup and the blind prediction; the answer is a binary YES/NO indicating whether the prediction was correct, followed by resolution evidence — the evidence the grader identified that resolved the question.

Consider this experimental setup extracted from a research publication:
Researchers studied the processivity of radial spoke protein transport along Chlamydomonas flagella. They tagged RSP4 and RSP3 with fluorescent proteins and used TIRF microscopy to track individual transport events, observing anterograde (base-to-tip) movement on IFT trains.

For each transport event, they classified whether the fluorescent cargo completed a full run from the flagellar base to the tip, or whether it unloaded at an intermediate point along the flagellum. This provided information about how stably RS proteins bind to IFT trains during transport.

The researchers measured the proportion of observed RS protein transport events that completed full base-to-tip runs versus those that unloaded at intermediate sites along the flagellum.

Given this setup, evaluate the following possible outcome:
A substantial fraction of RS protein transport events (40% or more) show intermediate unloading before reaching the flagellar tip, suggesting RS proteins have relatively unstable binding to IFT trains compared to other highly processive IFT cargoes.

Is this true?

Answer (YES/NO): NO